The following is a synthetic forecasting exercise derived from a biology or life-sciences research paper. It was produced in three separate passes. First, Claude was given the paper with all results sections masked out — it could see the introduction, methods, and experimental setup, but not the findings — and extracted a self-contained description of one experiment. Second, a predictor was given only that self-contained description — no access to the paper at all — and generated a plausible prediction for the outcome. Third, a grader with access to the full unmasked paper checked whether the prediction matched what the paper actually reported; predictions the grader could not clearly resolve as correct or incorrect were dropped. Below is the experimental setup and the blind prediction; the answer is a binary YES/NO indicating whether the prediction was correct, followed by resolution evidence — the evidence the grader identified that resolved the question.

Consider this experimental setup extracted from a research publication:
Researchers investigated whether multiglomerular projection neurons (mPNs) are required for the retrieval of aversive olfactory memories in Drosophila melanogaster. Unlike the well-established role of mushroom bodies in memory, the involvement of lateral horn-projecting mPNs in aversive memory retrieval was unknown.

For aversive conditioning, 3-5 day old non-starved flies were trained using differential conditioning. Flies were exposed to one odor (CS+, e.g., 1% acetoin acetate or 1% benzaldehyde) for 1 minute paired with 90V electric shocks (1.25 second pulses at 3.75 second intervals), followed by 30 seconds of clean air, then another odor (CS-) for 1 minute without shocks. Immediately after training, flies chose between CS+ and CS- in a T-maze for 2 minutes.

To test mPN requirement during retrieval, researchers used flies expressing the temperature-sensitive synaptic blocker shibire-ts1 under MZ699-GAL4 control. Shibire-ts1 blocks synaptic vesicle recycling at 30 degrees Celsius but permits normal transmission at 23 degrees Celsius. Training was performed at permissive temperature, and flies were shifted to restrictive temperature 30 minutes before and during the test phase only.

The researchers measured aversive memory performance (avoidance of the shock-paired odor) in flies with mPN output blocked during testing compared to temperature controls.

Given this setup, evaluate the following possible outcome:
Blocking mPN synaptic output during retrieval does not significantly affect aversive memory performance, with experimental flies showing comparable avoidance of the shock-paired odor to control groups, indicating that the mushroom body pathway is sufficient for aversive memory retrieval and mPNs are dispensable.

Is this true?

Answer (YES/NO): YES